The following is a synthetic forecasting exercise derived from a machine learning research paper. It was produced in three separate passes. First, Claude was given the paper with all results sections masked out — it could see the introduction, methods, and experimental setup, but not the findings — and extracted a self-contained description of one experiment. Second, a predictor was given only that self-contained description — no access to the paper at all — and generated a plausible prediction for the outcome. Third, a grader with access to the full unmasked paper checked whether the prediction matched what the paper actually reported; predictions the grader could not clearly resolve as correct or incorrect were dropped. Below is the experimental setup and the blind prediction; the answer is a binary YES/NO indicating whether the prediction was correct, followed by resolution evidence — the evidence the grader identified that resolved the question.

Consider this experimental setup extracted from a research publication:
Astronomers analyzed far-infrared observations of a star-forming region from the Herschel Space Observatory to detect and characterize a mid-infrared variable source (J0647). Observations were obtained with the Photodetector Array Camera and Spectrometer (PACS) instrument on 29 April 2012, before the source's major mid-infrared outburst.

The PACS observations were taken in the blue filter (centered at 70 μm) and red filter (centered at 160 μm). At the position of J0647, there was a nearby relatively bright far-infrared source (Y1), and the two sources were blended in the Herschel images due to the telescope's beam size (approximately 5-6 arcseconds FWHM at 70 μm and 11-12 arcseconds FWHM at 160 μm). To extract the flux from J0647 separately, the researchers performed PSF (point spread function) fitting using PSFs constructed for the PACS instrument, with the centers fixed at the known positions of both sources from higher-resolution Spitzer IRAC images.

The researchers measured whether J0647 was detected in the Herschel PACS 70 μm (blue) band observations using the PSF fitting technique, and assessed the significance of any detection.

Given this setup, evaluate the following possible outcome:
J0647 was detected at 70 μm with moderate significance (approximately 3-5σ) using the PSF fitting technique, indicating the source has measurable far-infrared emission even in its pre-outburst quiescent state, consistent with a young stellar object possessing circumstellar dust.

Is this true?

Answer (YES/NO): NO